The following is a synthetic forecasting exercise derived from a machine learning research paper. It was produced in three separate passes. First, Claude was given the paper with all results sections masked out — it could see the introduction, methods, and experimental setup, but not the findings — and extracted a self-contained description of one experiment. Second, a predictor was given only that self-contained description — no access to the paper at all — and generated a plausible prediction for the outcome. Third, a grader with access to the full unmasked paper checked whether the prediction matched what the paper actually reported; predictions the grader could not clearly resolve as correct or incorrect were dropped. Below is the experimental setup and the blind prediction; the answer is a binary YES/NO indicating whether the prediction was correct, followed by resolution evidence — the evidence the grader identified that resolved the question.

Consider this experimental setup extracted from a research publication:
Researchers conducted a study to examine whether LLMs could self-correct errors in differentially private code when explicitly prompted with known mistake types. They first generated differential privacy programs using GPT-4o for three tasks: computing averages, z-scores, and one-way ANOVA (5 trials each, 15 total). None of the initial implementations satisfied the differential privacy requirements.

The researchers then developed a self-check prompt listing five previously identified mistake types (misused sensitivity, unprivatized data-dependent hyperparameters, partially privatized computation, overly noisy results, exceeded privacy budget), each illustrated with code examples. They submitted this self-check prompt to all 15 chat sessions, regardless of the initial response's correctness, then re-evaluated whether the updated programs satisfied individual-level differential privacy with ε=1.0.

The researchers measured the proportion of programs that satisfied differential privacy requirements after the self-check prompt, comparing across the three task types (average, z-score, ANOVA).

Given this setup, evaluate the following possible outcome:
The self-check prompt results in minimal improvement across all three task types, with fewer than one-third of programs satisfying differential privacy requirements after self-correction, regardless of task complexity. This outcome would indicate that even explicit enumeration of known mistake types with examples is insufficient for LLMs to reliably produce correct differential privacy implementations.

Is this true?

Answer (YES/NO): NO